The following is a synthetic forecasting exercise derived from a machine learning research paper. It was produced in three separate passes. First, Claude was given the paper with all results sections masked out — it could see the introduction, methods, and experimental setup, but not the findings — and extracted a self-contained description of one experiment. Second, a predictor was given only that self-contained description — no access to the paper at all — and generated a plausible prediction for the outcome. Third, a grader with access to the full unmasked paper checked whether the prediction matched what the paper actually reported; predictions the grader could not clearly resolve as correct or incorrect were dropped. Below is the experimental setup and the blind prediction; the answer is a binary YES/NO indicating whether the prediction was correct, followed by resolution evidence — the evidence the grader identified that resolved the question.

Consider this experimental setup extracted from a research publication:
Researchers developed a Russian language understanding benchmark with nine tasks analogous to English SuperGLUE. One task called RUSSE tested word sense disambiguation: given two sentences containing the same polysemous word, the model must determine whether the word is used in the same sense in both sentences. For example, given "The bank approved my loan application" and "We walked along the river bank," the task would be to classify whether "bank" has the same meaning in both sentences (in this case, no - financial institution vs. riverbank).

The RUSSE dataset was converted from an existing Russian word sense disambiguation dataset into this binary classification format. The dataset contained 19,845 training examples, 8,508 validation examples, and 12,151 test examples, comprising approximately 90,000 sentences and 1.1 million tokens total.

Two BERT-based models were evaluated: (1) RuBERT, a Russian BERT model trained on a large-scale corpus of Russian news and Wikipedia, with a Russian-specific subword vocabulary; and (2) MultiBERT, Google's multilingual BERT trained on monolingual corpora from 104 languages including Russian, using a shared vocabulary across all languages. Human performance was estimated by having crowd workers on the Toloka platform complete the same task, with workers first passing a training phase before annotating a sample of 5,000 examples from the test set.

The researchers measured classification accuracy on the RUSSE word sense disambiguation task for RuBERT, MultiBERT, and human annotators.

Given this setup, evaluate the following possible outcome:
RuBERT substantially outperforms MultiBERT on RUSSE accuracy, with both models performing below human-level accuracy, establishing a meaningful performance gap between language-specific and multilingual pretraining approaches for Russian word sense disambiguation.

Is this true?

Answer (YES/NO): NO